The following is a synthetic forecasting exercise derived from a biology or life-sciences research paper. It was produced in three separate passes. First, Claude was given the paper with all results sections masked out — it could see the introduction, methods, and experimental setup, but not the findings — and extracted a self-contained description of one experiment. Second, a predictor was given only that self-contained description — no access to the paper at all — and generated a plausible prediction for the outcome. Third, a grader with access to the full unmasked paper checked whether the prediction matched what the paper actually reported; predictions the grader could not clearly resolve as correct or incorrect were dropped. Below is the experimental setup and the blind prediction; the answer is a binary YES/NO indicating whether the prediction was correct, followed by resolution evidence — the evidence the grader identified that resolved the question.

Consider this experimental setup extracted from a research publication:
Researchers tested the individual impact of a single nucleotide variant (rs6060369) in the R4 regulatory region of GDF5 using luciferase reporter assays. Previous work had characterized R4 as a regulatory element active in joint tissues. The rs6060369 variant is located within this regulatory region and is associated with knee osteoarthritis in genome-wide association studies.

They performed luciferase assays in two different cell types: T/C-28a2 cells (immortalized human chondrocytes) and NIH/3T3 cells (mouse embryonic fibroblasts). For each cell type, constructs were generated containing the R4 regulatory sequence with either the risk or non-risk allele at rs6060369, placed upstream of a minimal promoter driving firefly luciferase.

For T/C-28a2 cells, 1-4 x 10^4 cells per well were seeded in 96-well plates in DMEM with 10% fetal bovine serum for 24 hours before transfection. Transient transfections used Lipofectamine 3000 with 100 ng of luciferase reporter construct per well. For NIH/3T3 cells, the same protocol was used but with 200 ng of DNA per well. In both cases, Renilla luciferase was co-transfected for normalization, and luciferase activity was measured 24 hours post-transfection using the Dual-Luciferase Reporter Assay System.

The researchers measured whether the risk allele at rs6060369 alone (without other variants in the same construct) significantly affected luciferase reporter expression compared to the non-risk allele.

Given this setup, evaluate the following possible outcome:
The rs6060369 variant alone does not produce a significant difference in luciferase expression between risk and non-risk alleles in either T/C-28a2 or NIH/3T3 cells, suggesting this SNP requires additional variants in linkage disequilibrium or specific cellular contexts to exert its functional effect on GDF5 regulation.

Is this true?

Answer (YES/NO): NO